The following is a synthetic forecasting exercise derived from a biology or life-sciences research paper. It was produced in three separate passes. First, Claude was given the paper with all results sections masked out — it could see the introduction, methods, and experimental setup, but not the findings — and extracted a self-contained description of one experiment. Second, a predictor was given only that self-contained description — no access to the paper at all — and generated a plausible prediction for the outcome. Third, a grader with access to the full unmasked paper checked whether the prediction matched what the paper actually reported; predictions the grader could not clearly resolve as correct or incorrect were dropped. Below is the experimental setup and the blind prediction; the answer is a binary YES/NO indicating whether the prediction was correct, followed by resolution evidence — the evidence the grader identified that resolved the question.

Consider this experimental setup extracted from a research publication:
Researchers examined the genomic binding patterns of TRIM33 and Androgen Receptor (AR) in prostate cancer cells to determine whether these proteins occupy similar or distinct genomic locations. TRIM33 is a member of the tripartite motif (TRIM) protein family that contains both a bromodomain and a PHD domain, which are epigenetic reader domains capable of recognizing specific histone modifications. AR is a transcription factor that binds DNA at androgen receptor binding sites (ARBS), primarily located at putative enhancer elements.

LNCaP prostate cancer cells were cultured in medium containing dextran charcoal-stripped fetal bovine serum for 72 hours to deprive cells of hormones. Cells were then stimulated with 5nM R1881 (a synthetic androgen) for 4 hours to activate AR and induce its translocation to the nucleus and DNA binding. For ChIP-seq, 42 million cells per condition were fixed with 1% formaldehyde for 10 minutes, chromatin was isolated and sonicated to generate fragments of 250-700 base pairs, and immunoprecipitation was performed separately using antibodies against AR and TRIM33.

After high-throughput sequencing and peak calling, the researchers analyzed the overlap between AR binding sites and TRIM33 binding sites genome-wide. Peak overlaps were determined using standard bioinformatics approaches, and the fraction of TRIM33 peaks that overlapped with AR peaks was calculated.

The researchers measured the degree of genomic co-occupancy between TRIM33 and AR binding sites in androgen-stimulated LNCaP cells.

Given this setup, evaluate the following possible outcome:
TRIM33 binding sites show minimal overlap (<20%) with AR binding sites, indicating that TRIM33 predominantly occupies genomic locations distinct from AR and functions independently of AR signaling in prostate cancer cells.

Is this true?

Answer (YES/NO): NO